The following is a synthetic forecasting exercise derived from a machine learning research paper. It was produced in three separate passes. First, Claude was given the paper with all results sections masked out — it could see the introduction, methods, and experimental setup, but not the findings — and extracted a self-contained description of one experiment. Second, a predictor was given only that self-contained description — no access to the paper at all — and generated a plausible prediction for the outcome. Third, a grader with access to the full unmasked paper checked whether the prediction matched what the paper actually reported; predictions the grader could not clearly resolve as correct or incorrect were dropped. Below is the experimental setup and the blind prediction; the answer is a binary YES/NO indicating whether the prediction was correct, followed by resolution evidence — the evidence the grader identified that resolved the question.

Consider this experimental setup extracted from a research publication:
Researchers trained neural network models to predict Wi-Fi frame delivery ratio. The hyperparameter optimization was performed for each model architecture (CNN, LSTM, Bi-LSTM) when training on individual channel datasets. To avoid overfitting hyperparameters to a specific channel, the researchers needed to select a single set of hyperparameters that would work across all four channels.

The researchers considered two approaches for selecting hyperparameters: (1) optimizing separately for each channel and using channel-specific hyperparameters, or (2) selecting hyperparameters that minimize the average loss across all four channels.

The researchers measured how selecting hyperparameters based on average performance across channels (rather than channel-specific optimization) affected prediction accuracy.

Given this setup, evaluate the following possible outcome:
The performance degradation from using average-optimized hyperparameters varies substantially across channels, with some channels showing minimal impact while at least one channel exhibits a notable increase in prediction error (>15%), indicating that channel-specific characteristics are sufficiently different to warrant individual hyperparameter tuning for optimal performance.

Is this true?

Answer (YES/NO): NO